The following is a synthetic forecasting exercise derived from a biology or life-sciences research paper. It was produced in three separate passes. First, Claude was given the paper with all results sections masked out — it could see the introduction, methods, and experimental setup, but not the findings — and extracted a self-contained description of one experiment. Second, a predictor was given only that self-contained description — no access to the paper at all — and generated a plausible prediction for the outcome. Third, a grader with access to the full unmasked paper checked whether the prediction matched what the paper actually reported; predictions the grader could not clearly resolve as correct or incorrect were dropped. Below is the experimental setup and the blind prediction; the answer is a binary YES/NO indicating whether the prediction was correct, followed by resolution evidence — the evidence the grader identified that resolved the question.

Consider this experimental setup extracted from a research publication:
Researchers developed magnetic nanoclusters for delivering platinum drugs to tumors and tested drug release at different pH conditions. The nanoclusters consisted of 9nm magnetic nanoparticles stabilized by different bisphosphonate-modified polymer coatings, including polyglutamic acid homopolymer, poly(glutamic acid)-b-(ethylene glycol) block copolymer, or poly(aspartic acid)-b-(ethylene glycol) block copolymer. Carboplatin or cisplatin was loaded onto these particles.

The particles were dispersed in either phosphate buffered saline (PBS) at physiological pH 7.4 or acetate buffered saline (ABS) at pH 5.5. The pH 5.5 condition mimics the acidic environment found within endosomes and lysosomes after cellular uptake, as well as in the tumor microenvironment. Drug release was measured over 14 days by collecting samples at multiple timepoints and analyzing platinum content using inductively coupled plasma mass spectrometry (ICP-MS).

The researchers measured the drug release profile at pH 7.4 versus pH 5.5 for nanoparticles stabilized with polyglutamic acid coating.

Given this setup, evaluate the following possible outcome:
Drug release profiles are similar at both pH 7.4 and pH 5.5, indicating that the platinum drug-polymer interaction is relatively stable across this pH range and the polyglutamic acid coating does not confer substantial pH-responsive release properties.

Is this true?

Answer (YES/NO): NO